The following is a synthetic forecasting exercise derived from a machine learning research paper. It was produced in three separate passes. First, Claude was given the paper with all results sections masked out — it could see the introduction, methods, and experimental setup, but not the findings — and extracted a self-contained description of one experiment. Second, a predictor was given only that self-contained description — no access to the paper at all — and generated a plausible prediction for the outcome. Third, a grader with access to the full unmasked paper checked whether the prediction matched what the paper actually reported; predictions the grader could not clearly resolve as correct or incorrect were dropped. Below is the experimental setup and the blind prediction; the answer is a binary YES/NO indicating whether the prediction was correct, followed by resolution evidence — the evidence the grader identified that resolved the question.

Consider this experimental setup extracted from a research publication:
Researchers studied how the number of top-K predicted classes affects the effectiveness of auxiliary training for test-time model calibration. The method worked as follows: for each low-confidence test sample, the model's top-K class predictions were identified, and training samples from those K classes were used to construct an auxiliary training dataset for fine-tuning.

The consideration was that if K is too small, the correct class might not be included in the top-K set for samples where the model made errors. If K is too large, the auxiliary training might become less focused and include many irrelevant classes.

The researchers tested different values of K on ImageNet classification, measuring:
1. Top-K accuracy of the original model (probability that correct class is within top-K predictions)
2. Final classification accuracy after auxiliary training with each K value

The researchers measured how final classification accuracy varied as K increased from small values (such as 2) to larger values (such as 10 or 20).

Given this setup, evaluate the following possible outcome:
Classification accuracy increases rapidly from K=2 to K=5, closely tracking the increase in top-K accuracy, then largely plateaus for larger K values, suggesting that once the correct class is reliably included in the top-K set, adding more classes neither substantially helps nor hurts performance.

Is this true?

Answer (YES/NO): NO